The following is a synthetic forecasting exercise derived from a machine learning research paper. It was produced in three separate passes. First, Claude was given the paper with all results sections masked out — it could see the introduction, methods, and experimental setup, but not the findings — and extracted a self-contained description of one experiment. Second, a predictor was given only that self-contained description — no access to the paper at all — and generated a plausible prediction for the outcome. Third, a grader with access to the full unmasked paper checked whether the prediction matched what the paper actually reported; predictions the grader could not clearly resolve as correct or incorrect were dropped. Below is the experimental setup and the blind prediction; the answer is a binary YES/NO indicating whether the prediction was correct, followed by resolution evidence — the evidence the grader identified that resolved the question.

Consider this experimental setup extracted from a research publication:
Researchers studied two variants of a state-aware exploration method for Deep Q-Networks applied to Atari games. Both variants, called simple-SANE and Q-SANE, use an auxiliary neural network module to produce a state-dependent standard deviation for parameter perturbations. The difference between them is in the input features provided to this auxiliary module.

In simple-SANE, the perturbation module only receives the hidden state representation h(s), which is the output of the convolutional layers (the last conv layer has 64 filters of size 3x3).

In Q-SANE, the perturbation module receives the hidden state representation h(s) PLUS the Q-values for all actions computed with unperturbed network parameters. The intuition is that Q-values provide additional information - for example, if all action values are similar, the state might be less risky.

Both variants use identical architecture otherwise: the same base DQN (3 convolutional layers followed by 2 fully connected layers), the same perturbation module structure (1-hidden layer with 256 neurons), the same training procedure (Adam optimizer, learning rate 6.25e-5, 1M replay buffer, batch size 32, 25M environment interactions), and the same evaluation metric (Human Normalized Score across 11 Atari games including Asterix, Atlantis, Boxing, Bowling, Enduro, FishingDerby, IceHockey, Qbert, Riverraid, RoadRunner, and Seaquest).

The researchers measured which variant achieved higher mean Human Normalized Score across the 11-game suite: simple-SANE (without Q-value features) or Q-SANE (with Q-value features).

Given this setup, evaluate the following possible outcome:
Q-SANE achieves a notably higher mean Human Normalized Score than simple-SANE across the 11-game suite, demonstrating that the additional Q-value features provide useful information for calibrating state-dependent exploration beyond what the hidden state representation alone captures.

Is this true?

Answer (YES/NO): NO